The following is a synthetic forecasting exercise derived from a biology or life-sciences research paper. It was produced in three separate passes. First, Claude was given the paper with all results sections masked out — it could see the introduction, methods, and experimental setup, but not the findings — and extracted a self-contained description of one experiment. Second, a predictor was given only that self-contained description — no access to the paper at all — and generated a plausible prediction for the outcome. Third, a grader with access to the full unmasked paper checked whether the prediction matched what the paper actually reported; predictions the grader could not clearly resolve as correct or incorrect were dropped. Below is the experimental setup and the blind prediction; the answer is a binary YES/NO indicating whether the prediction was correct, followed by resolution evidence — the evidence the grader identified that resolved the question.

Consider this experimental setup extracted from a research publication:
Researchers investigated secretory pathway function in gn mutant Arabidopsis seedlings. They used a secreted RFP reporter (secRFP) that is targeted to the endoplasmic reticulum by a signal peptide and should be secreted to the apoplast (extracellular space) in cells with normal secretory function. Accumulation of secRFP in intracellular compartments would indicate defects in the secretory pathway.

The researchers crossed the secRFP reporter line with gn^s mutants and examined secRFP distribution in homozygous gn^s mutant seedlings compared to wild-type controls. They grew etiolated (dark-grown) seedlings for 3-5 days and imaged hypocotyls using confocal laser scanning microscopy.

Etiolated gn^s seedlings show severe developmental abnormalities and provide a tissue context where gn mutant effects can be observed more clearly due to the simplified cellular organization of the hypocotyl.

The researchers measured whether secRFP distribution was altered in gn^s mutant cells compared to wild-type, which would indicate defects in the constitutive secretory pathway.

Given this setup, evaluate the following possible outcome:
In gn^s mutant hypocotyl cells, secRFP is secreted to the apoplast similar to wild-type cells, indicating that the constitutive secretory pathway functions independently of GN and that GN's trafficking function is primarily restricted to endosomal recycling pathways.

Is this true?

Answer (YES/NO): YES